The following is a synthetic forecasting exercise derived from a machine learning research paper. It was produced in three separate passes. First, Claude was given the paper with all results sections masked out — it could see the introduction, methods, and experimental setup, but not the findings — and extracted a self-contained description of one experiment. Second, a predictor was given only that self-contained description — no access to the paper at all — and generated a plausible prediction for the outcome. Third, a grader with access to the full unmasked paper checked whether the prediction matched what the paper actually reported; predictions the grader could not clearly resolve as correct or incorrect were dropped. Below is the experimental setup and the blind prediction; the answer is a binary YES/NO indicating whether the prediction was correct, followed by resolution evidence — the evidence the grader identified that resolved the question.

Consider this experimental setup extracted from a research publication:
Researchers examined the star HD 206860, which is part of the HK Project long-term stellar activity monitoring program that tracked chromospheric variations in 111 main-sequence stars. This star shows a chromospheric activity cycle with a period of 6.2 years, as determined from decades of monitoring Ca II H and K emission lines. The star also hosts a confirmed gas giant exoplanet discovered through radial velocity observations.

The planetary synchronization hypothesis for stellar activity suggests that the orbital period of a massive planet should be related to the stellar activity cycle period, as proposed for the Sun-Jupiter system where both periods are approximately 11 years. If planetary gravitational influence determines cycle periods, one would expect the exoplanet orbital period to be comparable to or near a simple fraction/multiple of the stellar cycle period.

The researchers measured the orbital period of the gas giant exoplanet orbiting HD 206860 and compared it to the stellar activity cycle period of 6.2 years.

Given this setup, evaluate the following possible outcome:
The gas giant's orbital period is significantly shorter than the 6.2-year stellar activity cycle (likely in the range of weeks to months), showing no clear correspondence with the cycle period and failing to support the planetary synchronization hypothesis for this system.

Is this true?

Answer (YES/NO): NO